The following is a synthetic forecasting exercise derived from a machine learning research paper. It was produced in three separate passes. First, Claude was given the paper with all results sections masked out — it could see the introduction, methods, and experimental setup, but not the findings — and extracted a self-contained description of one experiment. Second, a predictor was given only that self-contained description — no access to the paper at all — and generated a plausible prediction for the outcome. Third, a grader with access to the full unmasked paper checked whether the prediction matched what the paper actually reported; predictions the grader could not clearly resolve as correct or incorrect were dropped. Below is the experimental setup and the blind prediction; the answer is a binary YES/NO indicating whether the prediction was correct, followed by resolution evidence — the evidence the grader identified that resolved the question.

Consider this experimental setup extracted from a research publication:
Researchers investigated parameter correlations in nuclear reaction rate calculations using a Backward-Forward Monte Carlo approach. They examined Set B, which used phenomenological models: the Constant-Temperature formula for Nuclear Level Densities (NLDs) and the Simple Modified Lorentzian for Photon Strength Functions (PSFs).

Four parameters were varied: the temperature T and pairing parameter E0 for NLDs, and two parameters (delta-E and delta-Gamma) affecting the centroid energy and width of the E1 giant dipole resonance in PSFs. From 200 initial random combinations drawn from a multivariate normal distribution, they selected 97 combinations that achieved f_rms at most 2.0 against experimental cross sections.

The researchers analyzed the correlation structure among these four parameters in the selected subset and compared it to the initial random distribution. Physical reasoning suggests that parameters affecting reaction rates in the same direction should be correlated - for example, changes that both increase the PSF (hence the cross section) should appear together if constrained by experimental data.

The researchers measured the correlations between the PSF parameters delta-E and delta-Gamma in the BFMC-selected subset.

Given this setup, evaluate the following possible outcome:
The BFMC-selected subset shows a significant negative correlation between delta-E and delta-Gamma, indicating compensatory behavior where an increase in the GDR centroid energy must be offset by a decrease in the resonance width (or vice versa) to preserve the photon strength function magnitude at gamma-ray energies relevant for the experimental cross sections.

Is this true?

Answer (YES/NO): NO